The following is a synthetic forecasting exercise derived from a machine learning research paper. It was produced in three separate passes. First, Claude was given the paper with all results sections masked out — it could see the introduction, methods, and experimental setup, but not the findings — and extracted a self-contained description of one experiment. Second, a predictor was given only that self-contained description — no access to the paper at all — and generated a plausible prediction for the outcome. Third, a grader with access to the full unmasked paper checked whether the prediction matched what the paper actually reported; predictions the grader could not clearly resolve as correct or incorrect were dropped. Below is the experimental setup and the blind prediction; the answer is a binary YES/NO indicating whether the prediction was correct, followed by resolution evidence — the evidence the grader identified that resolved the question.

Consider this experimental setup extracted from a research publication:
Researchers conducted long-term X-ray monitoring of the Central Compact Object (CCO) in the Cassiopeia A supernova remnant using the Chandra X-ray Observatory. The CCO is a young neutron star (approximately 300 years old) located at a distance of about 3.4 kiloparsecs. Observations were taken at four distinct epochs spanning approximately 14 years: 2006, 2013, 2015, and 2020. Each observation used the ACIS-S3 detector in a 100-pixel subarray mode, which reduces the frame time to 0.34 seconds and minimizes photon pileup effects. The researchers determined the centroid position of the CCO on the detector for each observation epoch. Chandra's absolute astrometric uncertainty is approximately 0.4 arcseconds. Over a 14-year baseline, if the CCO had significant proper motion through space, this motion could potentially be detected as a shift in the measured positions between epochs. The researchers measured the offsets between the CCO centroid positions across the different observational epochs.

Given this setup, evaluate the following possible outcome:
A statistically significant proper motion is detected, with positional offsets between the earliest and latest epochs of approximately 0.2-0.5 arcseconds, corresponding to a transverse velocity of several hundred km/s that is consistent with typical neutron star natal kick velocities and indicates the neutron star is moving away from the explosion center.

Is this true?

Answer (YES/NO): NO